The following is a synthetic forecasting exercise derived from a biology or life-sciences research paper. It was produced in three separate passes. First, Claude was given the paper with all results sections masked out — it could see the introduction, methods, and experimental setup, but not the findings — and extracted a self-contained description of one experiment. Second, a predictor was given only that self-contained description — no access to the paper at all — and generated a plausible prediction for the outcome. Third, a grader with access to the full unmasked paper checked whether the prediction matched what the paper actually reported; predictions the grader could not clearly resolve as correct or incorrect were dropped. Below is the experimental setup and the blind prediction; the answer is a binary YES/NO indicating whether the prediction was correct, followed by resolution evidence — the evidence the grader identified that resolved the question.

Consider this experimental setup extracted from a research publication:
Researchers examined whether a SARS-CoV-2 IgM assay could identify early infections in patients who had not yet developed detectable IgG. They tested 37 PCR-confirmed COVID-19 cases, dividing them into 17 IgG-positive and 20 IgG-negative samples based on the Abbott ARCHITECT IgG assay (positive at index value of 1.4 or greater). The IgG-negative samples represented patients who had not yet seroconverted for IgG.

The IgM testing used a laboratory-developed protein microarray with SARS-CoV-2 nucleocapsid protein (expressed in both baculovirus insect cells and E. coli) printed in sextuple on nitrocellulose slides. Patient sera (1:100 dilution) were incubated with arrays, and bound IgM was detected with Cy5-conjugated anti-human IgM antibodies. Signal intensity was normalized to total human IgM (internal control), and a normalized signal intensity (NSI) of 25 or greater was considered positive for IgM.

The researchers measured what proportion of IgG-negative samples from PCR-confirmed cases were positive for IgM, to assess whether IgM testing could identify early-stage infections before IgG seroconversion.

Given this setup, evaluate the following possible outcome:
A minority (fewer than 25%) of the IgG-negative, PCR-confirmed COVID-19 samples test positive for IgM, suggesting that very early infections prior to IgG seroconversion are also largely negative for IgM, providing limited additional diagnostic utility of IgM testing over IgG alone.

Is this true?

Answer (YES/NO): NO